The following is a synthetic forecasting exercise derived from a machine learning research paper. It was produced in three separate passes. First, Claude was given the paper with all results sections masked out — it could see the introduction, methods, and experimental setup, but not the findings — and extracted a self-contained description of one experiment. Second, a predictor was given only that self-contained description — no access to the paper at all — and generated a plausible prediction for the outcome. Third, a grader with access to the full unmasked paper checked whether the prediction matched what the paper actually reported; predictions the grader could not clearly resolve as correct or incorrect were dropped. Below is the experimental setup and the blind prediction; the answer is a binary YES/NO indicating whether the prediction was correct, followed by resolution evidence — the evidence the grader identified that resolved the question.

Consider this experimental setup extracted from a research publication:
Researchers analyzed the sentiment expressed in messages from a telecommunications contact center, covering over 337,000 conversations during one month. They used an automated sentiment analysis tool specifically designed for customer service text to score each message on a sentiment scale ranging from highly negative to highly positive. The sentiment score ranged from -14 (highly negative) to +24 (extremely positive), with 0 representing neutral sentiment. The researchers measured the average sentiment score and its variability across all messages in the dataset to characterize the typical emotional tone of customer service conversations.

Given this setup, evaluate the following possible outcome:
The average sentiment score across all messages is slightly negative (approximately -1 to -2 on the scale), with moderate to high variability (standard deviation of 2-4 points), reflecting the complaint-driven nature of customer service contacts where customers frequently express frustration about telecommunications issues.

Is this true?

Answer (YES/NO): NO